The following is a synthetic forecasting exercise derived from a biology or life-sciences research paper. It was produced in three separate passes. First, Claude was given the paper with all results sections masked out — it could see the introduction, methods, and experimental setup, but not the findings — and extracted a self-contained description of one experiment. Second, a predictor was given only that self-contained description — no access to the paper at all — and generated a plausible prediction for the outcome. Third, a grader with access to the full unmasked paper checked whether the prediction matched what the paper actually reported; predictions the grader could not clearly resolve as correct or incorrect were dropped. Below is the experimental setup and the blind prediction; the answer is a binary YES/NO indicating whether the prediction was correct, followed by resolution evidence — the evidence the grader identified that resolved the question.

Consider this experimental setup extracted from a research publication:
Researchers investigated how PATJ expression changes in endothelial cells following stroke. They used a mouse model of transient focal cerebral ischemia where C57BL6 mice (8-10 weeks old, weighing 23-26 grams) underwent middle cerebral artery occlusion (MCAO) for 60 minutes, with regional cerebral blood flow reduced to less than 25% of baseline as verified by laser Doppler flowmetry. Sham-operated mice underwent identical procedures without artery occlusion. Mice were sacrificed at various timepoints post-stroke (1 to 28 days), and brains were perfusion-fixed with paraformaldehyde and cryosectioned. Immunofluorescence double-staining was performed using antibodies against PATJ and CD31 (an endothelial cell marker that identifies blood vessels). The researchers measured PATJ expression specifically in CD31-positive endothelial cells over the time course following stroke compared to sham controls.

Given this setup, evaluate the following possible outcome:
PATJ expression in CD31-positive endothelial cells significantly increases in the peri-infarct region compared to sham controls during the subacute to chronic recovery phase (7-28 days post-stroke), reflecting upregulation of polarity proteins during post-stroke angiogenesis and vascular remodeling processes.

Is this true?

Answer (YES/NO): YES